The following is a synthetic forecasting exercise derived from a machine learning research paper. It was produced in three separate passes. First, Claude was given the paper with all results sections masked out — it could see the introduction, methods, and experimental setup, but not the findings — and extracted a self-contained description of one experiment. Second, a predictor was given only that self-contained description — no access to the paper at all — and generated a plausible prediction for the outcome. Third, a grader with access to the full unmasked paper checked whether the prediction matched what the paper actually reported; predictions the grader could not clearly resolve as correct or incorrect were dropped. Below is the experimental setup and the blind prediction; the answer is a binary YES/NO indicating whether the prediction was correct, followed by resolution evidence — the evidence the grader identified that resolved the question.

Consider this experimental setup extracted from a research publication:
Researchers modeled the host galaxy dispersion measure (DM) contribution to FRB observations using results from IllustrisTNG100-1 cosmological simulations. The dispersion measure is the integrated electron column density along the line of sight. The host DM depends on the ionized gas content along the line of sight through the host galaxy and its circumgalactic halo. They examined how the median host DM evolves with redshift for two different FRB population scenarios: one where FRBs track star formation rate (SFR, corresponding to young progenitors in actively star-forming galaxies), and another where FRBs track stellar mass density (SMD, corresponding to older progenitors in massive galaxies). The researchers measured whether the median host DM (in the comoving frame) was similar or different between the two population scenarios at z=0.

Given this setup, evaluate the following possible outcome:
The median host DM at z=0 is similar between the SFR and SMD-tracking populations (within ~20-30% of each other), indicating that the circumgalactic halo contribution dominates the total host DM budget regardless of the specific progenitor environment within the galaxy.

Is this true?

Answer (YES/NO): NO